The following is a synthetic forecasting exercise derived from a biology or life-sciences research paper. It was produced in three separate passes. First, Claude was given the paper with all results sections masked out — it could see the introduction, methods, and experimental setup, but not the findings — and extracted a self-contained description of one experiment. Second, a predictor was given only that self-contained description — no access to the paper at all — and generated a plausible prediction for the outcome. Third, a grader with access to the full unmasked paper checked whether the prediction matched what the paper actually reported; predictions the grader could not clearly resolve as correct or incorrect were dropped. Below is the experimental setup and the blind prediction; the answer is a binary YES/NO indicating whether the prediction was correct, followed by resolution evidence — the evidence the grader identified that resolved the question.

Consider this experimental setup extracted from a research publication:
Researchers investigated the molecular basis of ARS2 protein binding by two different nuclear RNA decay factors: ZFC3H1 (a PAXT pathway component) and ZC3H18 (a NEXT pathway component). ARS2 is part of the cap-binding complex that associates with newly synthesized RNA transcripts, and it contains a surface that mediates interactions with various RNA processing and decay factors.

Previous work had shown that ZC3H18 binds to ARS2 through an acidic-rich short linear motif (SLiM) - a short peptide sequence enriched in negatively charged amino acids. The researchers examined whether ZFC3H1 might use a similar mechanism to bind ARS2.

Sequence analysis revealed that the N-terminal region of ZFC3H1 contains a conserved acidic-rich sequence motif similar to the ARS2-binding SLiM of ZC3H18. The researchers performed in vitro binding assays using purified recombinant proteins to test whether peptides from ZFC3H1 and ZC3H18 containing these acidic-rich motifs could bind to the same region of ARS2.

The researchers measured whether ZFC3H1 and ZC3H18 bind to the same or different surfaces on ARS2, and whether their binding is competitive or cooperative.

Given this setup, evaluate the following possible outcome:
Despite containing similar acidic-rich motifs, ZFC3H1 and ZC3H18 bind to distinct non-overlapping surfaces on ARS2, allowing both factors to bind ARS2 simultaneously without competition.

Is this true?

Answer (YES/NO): NO